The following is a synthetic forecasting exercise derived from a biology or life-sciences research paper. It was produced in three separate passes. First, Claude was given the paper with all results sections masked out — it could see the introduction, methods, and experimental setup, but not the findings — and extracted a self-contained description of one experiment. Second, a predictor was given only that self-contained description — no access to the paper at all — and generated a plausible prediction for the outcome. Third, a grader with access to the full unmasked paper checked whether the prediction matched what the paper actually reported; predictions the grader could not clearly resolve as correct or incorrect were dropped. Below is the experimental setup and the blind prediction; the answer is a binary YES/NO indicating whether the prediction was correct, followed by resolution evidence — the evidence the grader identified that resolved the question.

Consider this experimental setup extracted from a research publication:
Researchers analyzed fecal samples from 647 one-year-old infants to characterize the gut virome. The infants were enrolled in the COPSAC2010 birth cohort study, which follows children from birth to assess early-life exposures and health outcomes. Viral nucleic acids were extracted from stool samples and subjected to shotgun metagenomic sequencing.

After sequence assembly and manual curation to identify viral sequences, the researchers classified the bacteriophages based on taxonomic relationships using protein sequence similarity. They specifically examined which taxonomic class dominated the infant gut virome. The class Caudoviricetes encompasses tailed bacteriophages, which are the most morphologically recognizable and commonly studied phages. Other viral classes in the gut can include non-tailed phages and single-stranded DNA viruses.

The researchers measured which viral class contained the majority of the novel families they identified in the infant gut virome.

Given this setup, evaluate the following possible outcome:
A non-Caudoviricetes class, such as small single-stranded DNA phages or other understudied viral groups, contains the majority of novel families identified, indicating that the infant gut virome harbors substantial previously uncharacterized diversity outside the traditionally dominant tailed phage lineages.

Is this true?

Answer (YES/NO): NO